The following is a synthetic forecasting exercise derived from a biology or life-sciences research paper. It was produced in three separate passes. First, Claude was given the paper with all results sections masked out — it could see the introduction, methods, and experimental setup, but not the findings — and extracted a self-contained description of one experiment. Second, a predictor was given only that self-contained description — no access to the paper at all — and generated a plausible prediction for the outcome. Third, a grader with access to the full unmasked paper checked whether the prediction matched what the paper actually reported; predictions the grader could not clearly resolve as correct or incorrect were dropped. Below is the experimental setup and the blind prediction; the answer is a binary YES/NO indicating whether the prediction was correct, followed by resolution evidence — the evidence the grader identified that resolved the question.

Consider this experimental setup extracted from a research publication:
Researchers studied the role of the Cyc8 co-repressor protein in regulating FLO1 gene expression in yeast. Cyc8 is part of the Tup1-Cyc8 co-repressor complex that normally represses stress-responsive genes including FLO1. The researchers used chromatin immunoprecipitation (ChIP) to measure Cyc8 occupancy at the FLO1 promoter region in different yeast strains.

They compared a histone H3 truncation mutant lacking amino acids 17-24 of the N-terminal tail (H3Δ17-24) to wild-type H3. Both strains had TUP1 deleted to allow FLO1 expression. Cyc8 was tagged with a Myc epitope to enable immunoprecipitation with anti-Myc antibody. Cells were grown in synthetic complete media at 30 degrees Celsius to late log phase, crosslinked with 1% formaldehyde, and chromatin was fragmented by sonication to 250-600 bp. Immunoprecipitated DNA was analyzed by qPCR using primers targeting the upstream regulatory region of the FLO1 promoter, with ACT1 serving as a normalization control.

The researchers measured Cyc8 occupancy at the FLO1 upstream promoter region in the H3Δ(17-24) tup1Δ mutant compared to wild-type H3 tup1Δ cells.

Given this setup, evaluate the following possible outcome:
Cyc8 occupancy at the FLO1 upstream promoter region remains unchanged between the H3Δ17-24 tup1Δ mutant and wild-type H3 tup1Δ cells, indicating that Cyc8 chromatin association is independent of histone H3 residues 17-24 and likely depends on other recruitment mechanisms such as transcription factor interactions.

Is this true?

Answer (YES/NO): NO